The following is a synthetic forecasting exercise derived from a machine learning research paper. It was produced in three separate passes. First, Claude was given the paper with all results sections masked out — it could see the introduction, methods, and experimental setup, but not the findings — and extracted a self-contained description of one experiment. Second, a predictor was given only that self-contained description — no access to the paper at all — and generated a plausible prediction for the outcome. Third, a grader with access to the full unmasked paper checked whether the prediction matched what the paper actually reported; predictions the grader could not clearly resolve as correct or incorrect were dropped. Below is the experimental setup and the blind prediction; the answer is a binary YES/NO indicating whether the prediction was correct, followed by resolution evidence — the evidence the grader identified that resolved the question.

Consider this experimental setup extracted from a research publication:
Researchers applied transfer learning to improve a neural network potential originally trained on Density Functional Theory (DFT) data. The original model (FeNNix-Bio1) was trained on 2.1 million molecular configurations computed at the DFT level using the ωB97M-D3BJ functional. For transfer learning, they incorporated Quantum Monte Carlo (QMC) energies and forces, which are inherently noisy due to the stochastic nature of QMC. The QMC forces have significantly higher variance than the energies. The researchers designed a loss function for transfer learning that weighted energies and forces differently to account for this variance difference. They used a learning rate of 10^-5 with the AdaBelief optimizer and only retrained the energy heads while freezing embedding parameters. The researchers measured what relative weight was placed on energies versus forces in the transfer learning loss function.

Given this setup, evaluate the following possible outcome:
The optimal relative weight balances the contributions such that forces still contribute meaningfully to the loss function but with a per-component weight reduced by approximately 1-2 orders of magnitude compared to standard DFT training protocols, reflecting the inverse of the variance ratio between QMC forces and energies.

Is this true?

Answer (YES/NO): YES